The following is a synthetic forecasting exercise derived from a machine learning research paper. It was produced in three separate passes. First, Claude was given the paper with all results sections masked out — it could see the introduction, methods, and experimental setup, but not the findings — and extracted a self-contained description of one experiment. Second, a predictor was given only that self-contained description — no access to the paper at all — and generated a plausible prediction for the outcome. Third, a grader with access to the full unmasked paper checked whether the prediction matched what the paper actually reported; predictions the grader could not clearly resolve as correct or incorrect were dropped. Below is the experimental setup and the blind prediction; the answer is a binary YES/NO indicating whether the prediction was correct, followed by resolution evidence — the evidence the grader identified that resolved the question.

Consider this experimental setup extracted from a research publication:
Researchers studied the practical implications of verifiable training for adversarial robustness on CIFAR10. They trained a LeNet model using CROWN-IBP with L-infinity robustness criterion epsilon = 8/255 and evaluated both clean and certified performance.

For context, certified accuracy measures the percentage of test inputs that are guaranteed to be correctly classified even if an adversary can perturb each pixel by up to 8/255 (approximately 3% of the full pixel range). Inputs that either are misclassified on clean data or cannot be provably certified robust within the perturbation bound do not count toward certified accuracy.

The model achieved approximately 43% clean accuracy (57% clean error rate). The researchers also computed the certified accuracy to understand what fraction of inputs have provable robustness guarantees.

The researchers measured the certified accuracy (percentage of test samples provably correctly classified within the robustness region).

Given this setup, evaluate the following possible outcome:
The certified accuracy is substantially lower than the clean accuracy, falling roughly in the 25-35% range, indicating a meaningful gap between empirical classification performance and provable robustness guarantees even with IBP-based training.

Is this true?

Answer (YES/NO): YES